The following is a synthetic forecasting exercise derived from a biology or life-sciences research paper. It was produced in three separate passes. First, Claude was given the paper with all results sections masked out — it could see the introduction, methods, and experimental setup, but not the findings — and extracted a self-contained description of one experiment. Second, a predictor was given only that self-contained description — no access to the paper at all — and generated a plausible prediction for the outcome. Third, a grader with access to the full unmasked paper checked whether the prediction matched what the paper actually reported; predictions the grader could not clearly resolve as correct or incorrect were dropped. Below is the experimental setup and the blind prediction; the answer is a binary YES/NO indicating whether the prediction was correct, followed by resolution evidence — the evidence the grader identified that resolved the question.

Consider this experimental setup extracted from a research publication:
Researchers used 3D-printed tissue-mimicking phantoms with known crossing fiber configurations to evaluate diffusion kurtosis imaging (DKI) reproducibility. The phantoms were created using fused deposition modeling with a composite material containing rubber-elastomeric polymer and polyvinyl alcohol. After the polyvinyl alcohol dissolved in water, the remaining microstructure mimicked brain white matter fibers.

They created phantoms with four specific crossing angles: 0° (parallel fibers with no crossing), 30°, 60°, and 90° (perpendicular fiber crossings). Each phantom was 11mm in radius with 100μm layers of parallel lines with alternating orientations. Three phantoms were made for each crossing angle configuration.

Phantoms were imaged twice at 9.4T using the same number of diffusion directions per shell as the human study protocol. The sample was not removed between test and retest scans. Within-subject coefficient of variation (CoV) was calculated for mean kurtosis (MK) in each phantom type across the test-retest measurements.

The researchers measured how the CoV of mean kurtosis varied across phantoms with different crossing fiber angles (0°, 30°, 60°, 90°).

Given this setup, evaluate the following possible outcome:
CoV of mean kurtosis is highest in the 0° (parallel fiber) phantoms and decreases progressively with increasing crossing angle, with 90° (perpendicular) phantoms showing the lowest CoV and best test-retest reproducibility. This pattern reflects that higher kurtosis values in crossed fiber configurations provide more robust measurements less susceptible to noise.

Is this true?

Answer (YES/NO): NO